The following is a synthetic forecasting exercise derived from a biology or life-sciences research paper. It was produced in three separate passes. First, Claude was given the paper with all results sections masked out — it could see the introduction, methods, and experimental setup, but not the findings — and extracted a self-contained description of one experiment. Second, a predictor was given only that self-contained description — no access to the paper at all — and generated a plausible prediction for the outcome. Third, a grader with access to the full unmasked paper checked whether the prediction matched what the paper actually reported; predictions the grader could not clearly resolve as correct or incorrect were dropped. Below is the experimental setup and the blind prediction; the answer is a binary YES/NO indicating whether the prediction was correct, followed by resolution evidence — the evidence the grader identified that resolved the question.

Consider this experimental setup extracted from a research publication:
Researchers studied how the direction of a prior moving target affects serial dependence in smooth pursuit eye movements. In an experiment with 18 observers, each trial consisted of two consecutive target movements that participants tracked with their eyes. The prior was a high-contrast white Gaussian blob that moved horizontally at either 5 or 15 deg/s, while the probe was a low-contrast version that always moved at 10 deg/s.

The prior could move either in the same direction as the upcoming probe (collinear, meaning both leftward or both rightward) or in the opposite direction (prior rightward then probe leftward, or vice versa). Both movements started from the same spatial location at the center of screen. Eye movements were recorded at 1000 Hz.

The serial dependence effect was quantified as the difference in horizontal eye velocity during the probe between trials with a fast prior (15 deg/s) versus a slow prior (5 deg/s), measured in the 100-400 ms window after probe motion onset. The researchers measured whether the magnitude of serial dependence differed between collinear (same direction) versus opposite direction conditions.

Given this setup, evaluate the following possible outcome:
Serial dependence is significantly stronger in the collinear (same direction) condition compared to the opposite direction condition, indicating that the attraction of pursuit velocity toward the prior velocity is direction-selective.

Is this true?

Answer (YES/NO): YES